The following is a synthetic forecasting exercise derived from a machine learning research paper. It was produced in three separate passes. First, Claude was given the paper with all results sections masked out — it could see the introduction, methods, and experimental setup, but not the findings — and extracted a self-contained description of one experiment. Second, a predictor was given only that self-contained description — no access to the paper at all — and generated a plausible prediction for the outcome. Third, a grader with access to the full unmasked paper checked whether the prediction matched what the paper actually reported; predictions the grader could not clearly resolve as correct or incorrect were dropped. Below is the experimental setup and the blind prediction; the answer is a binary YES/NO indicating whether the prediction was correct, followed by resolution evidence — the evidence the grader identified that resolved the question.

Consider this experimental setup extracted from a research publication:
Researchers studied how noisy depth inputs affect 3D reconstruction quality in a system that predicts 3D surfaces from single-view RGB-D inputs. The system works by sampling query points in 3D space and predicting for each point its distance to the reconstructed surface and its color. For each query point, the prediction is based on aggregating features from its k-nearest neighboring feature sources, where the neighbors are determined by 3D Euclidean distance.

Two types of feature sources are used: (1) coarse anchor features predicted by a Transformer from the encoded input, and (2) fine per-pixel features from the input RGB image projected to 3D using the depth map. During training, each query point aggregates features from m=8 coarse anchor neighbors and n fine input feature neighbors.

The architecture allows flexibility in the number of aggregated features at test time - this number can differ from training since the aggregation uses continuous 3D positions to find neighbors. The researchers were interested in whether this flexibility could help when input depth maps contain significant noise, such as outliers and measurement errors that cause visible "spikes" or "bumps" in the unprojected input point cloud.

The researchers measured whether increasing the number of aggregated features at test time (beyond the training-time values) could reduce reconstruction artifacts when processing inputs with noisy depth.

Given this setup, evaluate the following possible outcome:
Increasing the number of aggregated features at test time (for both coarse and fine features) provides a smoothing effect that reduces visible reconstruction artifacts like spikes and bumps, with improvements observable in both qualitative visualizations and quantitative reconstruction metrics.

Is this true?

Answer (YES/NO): NO